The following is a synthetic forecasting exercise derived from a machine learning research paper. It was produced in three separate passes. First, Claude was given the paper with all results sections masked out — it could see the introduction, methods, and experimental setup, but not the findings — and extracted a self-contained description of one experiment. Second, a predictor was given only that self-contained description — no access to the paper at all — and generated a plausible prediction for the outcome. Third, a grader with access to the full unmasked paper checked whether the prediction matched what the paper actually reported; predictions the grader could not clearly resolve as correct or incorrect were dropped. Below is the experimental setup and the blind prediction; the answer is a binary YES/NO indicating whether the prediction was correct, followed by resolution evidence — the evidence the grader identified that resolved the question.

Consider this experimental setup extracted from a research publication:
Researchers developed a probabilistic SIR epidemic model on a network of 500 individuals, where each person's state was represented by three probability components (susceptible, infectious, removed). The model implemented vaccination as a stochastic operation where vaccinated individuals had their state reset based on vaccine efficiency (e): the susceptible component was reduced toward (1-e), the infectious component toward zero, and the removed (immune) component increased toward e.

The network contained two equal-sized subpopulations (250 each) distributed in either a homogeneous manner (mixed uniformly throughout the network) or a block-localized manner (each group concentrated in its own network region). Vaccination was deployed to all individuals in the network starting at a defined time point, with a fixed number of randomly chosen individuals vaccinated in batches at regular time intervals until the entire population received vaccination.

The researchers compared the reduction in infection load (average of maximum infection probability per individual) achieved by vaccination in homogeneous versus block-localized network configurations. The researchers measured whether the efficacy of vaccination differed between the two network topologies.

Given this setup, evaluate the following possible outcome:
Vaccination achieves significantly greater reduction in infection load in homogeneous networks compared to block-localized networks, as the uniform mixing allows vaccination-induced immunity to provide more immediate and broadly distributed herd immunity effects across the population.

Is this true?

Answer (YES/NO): NO